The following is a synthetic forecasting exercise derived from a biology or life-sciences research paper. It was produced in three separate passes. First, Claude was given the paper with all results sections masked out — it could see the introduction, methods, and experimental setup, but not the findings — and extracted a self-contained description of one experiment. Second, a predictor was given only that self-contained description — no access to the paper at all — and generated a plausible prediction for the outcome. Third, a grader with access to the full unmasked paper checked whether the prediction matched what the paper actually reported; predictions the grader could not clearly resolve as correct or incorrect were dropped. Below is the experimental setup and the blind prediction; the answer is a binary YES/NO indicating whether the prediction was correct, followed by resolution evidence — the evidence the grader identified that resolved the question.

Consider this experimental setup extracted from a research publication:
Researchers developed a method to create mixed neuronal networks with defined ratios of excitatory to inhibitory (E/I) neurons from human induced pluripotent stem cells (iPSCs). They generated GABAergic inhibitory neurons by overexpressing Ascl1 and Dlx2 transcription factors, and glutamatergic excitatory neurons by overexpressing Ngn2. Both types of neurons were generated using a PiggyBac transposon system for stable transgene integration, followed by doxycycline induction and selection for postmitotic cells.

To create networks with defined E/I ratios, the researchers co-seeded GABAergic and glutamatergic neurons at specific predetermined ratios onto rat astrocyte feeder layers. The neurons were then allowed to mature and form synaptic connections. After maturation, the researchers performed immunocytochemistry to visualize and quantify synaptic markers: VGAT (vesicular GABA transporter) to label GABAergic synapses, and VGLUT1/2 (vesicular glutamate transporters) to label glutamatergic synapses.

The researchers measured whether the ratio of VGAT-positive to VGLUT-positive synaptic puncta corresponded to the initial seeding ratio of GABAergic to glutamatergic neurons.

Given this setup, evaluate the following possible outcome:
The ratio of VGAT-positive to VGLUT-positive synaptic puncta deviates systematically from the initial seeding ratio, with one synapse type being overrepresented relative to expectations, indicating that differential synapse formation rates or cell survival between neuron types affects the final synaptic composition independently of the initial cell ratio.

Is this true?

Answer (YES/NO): NO